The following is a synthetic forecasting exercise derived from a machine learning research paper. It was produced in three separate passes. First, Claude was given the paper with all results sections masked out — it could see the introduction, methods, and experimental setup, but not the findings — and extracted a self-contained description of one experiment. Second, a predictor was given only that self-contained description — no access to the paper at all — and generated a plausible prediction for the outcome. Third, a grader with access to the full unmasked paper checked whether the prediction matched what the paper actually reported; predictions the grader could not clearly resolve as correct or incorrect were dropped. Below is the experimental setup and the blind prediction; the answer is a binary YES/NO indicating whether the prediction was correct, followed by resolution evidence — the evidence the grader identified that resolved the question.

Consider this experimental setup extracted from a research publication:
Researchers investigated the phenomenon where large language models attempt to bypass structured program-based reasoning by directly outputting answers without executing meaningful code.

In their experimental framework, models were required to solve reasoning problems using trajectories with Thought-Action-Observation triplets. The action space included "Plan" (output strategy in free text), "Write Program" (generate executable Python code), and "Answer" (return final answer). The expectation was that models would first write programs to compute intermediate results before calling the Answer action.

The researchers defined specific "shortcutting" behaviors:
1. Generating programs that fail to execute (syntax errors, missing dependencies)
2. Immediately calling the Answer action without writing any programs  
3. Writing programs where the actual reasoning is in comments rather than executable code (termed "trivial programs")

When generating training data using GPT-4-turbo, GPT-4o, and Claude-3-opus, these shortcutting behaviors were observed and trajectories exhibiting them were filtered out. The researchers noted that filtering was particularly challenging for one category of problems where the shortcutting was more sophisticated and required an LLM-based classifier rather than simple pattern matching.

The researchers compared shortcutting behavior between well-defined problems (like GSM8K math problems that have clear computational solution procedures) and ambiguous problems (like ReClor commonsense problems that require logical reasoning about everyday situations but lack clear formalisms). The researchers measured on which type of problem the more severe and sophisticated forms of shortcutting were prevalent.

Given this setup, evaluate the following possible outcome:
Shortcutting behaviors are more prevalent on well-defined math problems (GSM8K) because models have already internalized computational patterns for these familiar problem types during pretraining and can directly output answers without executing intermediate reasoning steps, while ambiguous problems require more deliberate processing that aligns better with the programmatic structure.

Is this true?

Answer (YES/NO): NO